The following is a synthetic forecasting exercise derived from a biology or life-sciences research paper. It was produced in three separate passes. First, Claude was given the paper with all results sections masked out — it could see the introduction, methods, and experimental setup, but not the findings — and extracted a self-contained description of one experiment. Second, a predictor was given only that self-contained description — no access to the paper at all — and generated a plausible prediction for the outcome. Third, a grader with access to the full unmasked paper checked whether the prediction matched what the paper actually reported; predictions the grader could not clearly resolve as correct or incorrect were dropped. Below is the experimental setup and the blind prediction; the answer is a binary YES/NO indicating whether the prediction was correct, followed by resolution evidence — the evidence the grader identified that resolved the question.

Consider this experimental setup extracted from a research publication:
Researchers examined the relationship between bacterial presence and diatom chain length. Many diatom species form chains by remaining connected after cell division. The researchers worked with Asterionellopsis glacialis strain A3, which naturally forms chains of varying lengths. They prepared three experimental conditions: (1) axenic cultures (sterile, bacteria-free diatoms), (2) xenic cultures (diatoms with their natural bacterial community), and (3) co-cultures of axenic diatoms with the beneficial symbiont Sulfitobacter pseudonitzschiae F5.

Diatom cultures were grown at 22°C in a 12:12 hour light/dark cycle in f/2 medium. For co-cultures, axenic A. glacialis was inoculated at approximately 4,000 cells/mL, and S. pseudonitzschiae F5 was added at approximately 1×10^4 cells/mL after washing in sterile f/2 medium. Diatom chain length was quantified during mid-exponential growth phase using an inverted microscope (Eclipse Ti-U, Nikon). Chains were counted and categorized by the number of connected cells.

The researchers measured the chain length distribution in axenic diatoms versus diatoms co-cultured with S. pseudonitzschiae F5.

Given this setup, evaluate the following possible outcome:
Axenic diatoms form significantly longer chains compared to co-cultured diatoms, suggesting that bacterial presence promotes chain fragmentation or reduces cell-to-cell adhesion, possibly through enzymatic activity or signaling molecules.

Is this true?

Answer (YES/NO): NO